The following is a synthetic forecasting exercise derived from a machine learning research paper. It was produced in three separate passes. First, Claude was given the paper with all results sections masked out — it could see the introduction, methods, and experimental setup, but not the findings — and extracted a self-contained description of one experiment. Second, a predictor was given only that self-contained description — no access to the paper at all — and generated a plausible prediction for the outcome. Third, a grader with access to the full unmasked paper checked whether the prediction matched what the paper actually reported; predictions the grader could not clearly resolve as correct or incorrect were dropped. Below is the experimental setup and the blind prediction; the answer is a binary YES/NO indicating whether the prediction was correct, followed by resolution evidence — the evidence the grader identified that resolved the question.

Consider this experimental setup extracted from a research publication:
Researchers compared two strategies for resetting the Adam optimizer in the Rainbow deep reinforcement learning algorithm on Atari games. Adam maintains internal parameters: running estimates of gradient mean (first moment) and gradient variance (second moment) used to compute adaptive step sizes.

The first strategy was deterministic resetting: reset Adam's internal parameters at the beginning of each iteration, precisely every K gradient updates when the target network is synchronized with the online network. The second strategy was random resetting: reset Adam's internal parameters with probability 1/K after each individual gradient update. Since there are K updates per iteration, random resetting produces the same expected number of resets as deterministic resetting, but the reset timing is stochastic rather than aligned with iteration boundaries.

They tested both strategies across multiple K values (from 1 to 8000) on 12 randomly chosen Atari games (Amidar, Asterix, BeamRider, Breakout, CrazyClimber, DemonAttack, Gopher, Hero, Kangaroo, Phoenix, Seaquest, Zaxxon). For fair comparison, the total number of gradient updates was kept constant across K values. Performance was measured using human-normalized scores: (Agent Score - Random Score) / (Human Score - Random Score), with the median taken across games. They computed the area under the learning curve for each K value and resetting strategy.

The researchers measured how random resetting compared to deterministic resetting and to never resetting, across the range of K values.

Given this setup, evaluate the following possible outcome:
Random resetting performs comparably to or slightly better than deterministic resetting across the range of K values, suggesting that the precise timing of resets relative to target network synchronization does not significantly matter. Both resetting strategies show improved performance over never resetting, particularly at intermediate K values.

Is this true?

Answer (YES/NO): NO